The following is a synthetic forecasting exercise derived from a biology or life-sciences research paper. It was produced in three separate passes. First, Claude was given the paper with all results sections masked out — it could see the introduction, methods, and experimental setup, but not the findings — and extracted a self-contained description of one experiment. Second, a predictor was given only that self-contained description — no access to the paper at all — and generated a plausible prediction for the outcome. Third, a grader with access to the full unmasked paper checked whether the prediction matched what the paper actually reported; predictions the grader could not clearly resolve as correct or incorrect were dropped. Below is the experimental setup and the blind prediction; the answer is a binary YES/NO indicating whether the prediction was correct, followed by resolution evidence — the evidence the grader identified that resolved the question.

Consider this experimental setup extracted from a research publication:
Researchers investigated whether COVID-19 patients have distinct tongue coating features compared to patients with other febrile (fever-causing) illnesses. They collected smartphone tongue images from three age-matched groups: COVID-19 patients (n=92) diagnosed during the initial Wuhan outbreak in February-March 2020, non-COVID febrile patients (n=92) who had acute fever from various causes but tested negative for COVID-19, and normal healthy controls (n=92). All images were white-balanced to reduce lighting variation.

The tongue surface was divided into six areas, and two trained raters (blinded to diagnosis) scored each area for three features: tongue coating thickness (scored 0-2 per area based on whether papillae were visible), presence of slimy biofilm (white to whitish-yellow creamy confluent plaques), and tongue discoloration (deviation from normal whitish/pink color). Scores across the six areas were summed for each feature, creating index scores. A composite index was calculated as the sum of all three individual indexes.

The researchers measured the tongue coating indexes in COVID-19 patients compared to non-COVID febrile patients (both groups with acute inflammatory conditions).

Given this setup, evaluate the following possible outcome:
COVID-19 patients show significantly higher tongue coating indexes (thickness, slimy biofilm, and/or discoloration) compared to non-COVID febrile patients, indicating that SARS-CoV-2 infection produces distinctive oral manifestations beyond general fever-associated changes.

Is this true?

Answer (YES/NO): NO